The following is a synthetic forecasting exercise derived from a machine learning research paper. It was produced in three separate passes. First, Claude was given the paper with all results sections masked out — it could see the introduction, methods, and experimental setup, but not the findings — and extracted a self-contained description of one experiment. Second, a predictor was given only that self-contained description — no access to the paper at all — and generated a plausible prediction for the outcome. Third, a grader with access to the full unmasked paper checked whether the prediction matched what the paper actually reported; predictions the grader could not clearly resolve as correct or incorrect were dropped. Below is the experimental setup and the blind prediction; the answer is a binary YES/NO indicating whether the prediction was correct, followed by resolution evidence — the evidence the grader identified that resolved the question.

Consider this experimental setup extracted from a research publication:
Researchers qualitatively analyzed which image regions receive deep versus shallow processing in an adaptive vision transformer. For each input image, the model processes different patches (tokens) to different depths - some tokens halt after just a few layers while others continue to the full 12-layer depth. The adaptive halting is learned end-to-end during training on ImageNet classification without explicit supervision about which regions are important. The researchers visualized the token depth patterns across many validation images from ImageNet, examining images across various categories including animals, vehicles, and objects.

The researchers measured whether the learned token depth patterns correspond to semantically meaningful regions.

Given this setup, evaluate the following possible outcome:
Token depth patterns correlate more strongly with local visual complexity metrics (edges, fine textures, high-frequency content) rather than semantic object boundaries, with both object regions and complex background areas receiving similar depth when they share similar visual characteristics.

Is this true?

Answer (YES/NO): NO